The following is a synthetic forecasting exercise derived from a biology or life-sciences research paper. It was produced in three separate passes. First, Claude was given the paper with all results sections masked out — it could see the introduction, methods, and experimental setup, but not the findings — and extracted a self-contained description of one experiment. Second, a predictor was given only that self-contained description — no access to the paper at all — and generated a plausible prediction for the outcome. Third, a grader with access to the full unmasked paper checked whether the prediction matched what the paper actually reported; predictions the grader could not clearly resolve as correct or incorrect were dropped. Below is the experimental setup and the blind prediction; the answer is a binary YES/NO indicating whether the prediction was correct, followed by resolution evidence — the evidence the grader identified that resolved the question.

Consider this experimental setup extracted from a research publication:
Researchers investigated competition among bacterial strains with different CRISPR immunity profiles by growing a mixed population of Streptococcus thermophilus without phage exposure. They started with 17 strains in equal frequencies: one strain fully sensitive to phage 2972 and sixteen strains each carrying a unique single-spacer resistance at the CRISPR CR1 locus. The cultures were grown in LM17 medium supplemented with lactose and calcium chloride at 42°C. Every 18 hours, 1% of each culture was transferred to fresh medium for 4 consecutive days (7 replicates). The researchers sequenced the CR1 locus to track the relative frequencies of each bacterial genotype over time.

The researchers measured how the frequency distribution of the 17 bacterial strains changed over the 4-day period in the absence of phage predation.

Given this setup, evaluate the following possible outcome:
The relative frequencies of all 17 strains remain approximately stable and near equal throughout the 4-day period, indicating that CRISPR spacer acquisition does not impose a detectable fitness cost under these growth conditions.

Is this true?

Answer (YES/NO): NO